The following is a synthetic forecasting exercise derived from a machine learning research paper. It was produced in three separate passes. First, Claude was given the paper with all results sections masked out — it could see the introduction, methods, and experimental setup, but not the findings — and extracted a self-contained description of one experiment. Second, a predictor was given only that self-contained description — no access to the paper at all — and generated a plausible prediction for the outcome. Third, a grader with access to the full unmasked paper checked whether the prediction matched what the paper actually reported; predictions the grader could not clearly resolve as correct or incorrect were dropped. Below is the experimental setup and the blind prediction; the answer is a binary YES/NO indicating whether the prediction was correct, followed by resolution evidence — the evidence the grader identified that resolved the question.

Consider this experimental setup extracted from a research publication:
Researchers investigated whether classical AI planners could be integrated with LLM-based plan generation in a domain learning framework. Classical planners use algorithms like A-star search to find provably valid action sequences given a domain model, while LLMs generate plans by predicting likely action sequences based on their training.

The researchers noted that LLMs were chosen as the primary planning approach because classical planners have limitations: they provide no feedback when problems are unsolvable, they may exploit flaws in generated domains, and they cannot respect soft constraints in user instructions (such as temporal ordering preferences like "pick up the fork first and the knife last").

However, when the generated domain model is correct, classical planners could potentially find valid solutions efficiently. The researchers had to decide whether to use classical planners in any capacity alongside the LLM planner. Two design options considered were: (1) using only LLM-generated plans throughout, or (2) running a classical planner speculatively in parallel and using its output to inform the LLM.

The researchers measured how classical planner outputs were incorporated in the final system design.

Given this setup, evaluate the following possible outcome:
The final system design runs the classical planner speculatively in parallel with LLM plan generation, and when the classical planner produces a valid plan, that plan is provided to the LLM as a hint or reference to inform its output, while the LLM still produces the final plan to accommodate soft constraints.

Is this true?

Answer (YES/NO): YES